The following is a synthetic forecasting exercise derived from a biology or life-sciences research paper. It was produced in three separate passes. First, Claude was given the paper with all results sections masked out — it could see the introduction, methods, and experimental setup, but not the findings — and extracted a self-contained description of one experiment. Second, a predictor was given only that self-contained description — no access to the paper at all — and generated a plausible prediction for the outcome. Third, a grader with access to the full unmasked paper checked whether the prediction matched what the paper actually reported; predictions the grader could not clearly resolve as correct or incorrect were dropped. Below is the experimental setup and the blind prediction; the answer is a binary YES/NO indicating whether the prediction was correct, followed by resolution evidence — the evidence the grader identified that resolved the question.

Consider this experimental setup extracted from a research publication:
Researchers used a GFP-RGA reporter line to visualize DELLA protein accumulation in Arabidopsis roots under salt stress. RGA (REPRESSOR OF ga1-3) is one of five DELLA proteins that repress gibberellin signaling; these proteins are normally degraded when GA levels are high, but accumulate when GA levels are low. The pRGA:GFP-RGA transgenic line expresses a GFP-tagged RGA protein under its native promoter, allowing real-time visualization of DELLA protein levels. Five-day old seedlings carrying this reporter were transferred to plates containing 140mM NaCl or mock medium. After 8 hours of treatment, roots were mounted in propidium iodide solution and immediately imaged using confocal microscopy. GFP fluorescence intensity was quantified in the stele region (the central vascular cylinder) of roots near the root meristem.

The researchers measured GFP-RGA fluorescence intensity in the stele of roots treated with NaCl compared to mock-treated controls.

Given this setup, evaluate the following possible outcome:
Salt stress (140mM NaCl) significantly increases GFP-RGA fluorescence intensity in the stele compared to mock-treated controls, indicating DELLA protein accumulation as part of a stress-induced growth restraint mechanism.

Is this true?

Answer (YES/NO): YES